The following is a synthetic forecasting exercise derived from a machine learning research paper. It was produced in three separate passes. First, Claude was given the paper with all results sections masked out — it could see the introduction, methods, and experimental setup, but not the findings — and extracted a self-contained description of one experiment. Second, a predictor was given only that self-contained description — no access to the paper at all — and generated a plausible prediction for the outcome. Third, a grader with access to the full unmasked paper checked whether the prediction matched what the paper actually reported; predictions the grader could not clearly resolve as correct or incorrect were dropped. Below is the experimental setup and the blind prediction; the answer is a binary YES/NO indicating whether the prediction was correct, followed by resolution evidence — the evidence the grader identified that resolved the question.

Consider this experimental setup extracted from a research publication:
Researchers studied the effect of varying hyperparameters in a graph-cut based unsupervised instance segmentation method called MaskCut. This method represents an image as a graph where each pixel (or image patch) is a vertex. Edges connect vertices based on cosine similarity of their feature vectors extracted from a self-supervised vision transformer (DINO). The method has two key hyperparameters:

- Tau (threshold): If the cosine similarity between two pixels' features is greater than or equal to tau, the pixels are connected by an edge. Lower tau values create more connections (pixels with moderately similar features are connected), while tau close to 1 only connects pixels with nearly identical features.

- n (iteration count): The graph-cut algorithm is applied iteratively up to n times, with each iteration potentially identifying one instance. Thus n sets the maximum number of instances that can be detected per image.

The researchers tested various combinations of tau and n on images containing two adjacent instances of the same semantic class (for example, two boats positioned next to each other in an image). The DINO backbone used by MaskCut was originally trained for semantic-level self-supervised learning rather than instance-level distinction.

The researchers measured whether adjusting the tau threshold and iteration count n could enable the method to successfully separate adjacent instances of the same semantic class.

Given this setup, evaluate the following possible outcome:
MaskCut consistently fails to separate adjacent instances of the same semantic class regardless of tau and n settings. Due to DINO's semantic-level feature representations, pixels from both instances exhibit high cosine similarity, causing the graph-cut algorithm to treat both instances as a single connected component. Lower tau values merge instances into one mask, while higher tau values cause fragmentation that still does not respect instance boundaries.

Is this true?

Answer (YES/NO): NO